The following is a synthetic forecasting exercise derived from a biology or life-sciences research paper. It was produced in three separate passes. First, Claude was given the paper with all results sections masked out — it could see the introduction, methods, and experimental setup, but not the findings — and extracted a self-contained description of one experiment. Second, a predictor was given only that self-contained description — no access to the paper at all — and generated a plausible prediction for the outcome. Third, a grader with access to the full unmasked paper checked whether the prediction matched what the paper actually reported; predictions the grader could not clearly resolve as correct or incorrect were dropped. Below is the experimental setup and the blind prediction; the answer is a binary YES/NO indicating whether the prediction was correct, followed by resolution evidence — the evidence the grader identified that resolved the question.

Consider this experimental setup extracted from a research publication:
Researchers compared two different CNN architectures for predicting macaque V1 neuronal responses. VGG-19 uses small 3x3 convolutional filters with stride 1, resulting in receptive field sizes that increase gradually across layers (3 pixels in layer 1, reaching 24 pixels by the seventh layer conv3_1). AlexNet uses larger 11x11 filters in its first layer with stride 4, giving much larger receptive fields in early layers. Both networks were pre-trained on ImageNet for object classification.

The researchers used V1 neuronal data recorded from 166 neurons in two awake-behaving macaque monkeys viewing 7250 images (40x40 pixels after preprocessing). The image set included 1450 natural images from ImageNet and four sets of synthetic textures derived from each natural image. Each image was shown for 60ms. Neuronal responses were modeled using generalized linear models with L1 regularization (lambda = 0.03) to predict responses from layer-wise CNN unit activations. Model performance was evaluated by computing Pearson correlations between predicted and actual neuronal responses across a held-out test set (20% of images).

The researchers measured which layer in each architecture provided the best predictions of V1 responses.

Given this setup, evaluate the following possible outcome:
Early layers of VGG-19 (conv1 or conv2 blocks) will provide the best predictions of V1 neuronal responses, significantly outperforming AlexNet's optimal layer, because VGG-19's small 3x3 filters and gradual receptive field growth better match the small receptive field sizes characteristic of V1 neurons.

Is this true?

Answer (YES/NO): NO